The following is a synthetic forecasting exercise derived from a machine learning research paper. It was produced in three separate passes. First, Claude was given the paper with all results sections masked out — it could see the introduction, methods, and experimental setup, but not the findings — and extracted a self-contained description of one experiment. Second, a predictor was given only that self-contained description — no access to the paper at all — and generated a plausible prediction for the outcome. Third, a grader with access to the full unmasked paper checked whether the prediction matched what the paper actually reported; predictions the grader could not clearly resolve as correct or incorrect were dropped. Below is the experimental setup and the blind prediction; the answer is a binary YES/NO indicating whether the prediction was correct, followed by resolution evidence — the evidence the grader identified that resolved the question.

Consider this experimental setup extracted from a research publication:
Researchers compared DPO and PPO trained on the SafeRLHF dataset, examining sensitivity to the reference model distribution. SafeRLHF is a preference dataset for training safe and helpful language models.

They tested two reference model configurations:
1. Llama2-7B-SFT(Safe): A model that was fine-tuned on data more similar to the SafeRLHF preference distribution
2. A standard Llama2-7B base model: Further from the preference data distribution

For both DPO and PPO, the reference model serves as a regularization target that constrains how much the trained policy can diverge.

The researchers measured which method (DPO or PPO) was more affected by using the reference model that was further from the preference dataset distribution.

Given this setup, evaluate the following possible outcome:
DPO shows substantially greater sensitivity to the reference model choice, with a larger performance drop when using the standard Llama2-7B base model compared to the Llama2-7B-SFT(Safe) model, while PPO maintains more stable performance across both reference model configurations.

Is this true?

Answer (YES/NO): YES